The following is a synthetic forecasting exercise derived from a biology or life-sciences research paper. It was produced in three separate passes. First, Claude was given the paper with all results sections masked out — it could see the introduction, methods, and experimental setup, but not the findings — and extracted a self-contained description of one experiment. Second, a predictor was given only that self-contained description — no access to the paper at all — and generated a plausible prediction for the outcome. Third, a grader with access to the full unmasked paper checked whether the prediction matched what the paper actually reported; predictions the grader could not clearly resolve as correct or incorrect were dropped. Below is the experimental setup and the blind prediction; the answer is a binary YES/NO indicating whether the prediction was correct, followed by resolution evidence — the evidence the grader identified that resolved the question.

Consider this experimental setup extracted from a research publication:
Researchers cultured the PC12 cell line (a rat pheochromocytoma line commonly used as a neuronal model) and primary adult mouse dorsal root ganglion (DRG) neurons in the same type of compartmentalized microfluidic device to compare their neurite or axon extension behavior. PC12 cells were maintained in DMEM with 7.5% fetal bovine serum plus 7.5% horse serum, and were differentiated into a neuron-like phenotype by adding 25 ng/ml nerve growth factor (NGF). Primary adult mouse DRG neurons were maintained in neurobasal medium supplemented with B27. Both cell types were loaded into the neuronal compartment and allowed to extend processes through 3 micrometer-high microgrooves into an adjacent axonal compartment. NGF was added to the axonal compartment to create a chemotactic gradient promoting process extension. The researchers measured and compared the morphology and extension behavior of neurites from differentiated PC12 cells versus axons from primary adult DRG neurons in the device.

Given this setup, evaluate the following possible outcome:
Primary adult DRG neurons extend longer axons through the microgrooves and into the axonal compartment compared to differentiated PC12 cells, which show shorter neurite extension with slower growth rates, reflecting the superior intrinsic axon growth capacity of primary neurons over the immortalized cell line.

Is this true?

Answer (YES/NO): YES